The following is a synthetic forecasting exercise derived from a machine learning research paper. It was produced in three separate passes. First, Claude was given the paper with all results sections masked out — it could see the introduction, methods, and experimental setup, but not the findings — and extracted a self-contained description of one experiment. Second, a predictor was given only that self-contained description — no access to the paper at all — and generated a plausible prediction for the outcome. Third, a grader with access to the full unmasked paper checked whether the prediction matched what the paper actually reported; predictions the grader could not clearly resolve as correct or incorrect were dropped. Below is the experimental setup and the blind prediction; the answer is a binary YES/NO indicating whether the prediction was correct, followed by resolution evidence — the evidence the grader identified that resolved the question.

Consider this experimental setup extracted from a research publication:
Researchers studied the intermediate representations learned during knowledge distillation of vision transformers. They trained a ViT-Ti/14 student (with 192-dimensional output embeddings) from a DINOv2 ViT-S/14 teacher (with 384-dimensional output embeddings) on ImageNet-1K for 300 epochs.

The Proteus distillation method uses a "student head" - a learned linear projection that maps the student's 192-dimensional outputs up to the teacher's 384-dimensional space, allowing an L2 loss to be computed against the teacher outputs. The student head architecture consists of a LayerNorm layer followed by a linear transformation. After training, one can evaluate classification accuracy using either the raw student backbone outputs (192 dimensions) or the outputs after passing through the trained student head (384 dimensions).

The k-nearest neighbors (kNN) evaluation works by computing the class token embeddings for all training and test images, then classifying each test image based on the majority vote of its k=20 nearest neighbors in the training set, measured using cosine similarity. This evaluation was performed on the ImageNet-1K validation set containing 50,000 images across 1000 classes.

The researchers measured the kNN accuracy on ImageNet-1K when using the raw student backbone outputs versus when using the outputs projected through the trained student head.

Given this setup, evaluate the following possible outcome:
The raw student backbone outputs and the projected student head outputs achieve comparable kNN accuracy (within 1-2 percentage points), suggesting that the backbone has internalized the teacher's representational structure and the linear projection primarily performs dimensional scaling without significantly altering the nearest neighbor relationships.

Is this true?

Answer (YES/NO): NO